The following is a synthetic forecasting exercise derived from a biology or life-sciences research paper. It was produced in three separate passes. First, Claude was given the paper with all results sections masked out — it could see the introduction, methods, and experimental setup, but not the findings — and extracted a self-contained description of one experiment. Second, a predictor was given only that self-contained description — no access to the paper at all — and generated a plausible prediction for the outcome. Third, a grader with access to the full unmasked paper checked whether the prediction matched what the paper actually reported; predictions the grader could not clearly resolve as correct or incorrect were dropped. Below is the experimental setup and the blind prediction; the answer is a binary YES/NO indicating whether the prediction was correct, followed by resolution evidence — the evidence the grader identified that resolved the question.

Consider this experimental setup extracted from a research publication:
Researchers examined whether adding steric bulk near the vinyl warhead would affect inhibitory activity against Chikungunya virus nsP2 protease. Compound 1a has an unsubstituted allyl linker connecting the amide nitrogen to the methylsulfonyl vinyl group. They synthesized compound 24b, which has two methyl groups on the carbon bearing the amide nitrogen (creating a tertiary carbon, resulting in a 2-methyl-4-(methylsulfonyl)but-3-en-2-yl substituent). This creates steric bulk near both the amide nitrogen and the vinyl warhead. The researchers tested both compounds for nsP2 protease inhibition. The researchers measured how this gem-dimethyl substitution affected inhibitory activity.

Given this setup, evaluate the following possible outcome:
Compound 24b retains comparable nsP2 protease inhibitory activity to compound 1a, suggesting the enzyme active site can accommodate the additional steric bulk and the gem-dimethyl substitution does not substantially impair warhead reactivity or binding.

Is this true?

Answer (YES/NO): NO